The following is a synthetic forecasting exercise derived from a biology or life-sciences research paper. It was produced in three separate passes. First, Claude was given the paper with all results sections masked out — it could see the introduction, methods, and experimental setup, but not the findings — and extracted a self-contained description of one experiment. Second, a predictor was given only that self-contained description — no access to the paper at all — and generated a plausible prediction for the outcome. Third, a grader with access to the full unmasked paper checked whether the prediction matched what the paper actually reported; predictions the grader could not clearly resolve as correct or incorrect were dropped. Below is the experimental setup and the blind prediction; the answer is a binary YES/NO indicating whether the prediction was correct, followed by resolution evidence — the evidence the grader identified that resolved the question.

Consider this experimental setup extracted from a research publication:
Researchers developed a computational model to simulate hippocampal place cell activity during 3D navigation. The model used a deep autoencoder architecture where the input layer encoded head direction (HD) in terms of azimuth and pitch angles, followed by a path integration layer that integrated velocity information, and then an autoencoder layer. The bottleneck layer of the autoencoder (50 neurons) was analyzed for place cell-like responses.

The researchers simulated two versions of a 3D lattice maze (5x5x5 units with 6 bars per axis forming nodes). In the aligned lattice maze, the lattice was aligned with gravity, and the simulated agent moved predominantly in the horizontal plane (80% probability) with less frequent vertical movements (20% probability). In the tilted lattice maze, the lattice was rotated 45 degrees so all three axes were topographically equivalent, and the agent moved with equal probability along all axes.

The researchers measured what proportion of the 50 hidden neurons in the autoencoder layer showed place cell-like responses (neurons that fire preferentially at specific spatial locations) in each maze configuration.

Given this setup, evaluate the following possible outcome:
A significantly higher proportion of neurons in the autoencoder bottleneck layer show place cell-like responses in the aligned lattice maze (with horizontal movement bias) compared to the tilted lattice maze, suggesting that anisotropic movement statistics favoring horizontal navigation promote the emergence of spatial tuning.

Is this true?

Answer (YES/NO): NO